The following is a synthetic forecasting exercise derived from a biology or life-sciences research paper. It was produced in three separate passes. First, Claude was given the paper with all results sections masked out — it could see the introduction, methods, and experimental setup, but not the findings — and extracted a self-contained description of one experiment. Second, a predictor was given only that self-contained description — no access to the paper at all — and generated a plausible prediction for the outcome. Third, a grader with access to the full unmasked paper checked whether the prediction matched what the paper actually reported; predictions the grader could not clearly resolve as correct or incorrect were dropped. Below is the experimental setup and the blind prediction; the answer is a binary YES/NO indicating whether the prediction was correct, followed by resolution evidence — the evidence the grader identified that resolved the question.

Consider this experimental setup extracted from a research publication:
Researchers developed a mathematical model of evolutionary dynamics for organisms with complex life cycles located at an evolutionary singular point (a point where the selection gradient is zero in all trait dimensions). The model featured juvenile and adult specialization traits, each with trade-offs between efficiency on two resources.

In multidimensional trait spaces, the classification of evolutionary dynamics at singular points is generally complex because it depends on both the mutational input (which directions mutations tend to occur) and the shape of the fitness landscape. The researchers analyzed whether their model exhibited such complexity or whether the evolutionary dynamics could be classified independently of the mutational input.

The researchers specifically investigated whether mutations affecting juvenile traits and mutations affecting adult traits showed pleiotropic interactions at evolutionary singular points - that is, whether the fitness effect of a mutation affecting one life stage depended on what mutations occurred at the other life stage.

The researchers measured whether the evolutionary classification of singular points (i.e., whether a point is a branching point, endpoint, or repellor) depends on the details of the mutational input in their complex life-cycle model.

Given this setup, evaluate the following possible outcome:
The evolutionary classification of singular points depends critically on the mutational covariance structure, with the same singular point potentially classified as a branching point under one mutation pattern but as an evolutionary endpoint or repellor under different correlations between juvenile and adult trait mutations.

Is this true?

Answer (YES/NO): NO